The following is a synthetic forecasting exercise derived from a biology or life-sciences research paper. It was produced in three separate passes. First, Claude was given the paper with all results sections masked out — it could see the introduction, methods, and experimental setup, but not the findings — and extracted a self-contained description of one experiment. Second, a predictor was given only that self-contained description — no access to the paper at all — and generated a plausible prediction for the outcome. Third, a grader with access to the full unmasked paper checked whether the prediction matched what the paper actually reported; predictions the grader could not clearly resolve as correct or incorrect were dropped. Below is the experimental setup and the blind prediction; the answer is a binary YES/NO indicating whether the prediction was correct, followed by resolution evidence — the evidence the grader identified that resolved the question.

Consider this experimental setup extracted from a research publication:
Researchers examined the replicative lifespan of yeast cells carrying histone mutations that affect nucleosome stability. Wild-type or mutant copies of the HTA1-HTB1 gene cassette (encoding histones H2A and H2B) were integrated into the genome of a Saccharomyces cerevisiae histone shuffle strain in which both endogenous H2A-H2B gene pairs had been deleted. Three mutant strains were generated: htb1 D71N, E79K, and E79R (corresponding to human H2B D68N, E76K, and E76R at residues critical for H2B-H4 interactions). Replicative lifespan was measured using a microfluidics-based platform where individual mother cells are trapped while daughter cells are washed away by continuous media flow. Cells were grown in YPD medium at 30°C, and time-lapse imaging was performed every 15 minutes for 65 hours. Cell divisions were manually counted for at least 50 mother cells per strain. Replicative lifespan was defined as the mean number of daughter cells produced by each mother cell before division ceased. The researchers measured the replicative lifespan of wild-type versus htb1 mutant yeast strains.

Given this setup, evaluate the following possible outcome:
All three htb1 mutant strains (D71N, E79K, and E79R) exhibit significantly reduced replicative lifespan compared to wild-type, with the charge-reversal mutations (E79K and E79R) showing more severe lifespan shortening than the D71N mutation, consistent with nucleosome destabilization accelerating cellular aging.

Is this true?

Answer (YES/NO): NO